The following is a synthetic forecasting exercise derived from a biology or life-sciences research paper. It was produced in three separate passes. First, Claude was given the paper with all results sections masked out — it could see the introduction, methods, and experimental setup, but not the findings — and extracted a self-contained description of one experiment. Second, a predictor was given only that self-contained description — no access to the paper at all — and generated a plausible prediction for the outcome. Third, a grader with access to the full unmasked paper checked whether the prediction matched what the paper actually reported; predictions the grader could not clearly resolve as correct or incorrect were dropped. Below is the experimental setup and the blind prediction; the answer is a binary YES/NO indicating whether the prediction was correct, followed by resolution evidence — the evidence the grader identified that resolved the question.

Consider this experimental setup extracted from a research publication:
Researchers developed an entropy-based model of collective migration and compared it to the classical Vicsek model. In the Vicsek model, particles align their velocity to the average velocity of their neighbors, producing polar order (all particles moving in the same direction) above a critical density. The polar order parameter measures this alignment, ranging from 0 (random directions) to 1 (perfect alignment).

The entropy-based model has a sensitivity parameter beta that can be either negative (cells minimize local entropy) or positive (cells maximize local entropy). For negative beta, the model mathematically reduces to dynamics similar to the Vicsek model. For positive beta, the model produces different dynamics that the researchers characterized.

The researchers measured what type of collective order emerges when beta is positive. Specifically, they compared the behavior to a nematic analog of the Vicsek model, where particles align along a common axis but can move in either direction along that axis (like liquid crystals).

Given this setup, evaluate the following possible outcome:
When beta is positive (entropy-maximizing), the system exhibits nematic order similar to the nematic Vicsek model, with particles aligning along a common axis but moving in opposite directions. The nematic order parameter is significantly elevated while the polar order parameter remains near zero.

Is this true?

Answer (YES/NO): NO